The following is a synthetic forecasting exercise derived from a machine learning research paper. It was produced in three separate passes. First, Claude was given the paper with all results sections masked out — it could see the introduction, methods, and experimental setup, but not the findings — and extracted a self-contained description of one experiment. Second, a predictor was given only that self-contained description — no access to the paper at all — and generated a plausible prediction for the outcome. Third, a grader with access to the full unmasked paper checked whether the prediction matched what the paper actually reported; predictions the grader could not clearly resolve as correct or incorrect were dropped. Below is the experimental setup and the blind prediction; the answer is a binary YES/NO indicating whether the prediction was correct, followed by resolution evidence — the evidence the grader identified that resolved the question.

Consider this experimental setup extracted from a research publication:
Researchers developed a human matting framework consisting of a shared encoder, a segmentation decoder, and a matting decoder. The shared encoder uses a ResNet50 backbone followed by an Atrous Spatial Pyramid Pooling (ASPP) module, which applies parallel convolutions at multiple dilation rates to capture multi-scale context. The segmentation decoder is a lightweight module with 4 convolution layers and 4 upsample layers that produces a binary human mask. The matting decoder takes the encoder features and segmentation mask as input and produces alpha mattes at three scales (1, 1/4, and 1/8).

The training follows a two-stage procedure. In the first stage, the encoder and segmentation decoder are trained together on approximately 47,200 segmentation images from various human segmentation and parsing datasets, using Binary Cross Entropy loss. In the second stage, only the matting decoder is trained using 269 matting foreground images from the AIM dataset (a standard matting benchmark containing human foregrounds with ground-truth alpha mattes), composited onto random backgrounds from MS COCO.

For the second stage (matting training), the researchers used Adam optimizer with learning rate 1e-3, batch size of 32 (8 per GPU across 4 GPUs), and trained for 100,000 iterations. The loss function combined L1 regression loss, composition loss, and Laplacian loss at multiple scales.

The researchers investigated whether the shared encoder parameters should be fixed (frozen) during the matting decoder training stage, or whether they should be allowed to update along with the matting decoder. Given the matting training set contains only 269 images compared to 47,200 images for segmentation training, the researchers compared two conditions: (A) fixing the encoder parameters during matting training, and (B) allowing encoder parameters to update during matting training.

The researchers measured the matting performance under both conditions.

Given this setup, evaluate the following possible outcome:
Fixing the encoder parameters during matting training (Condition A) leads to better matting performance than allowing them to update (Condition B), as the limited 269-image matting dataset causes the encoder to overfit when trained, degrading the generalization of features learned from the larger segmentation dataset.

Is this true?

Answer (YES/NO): YES